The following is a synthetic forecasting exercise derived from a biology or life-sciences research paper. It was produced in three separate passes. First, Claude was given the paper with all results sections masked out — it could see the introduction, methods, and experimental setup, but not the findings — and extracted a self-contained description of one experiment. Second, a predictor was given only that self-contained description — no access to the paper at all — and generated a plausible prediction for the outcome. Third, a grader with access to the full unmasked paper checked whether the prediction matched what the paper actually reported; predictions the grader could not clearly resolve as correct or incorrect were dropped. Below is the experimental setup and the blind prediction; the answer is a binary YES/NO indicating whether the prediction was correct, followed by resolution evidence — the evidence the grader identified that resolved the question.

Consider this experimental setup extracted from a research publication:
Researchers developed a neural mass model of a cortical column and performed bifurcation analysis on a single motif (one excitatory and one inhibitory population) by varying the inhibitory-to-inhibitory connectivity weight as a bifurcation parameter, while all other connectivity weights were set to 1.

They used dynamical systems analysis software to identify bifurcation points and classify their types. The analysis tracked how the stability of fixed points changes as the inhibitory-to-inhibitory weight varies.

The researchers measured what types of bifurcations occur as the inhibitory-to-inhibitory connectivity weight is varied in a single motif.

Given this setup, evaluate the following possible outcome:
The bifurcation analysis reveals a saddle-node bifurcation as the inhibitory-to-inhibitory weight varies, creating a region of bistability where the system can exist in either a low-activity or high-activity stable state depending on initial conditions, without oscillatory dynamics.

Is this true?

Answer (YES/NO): NO